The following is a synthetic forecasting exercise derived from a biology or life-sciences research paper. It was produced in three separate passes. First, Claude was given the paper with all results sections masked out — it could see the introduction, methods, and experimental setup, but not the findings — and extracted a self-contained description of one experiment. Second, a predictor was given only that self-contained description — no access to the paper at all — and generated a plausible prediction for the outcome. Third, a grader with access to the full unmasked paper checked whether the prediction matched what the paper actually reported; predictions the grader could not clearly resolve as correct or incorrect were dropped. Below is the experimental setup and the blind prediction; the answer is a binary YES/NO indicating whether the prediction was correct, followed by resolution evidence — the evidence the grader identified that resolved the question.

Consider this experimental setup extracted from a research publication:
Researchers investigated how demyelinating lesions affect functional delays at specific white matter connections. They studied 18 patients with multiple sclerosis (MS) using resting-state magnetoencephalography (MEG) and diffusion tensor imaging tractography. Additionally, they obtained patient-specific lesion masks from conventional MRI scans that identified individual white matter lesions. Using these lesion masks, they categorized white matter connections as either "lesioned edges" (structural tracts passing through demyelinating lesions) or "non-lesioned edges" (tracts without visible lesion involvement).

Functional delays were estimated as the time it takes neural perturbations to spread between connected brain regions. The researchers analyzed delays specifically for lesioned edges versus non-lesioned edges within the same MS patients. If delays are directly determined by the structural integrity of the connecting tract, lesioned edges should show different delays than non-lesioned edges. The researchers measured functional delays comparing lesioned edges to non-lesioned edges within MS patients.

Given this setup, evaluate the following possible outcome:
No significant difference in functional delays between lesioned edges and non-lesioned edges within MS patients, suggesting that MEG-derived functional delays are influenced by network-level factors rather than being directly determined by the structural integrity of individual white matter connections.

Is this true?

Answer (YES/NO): NO